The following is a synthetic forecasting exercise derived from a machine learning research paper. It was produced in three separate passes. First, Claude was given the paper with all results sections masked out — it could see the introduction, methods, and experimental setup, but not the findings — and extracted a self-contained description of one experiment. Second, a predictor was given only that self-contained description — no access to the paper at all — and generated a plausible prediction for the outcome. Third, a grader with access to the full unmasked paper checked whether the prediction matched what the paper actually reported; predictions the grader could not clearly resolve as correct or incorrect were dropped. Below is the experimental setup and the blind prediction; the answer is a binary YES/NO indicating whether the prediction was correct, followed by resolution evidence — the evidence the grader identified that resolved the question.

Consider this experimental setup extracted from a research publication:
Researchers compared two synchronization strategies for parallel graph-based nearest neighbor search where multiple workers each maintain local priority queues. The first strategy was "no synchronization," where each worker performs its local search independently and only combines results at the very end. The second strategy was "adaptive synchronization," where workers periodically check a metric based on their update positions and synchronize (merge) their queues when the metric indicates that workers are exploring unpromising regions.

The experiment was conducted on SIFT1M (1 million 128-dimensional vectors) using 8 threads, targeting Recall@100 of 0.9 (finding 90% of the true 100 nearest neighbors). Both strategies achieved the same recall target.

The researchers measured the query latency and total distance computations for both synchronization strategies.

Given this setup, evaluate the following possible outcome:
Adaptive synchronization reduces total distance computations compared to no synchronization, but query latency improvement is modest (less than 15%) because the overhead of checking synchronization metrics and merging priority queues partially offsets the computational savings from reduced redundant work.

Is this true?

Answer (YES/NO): NO